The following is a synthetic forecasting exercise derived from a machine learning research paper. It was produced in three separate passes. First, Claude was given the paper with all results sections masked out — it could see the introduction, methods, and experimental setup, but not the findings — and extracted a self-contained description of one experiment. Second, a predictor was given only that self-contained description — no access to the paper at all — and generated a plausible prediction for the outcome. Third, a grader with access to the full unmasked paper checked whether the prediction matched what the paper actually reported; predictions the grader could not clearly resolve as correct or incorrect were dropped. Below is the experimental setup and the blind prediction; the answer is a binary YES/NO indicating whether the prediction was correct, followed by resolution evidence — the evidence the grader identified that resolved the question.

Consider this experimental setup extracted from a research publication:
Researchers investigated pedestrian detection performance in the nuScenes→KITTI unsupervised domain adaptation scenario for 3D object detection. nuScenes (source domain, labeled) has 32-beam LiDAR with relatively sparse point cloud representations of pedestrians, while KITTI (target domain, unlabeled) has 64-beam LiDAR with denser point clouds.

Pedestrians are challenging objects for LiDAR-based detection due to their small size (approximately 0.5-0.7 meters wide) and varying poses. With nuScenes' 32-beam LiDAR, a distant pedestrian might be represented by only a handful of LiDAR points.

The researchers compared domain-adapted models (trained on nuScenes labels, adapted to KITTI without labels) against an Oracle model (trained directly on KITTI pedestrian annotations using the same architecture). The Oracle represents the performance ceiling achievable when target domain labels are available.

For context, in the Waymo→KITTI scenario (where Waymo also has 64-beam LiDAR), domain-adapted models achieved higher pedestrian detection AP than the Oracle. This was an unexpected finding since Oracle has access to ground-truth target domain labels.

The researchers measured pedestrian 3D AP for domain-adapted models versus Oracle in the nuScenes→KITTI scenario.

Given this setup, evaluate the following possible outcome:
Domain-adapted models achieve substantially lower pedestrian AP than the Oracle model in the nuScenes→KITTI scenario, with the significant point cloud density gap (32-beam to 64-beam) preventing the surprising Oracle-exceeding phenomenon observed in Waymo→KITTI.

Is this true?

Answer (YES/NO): NO